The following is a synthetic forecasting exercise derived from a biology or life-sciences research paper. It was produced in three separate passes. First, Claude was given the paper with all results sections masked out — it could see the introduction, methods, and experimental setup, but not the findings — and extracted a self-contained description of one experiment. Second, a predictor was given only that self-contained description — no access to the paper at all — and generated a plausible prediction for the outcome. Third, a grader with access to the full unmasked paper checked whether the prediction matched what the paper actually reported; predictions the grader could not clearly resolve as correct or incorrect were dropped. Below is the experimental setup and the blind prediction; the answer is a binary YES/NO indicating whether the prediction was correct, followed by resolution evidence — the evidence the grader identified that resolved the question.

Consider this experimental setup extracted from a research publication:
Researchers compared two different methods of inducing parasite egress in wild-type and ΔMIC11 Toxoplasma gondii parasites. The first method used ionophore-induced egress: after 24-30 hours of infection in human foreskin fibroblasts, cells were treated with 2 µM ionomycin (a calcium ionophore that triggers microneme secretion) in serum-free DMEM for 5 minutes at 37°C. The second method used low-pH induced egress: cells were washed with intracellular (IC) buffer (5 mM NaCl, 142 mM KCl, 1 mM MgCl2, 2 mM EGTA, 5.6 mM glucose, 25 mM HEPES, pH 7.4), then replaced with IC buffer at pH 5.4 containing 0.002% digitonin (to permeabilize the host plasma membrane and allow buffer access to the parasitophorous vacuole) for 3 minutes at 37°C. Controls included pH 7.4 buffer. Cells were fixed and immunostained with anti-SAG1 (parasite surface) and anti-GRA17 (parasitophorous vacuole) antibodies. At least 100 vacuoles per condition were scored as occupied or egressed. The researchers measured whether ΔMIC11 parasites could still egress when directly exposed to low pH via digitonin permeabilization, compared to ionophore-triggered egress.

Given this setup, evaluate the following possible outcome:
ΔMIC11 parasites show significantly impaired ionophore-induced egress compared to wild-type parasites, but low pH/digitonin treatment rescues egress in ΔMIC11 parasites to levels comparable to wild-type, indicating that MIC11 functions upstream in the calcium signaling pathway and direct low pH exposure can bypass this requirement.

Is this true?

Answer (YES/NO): NO